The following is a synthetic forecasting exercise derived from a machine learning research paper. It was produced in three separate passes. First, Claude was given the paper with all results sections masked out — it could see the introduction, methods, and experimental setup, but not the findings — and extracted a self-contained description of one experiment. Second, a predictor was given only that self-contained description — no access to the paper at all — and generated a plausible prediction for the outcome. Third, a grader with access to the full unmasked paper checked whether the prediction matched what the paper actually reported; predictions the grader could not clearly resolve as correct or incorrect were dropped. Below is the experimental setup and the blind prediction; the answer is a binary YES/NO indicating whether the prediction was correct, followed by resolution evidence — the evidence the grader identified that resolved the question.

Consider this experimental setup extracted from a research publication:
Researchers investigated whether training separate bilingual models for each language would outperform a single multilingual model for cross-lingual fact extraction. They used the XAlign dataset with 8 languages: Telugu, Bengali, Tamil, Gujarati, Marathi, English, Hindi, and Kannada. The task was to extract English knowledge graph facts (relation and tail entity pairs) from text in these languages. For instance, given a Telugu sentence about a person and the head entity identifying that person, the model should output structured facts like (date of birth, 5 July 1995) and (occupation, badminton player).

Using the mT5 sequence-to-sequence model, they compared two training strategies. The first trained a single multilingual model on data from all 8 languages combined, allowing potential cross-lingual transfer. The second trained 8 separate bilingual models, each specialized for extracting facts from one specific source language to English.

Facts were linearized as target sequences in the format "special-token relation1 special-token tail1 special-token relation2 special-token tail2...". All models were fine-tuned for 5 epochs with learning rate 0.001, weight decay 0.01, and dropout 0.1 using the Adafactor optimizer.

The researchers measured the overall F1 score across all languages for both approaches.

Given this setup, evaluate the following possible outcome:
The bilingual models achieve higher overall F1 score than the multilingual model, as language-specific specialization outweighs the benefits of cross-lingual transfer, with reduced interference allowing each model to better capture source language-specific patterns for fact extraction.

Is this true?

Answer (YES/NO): NO